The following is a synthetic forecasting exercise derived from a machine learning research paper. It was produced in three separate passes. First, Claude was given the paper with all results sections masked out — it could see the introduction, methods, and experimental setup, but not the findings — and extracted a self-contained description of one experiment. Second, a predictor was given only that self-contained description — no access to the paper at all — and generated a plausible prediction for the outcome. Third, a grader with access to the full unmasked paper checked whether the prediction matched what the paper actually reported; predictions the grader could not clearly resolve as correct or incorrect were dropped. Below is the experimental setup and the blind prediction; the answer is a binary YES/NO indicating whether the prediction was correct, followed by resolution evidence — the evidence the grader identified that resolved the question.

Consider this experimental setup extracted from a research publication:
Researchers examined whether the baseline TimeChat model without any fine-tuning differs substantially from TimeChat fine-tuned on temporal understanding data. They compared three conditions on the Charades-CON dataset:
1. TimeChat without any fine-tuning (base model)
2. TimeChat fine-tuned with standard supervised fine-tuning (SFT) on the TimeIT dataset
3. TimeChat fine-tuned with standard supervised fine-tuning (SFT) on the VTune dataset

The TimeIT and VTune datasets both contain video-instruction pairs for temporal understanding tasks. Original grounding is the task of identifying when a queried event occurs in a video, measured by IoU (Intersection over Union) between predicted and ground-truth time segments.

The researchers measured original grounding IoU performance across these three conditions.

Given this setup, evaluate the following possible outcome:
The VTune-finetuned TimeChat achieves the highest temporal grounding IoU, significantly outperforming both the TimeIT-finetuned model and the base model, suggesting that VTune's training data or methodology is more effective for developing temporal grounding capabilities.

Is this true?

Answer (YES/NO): YES